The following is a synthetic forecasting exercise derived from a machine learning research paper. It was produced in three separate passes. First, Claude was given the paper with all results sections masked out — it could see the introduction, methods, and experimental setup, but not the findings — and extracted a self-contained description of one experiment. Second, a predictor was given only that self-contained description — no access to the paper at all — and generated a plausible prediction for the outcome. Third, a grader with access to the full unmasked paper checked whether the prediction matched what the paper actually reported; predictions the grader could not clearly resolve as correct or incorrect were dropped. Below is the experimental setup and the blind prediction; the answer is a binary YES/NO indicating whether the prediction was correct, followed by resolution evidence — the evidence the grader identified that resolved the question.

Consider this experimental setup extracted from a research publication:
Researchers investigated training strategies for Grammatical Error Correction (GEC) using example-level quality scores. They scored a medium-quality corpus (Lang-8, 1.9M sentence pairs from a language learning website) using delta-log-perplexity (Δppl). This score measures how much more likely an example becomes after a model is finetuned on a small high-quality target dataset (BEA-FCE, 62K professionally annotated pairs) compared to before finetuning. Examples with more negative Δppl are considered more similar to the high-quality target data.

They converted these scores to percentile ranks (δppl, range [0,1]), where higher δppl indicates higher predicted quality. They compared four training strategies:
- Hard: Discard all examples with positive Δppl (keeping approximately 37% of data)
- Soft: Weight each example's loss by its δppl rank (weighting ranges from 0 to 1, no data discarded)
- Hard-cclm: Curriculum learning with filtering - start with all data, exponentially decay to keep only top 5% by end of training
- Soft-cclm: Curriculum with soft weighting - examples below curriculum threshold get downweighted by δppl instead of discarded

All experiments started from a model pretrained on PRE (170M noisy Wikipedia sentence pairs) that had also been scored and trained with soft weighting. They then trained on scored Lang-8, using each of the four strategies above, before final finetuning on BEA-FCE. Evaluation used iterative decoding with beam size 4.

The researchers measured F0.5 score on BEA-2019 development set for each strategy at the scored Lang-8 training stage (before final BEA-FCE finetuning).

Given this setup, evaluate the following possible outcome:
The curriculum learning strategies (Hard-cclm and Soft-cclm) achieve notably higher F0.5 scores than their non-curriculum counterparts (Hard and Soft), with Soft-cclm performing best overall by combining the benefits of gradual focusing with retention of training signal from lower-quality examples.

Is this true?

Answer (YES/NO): NO